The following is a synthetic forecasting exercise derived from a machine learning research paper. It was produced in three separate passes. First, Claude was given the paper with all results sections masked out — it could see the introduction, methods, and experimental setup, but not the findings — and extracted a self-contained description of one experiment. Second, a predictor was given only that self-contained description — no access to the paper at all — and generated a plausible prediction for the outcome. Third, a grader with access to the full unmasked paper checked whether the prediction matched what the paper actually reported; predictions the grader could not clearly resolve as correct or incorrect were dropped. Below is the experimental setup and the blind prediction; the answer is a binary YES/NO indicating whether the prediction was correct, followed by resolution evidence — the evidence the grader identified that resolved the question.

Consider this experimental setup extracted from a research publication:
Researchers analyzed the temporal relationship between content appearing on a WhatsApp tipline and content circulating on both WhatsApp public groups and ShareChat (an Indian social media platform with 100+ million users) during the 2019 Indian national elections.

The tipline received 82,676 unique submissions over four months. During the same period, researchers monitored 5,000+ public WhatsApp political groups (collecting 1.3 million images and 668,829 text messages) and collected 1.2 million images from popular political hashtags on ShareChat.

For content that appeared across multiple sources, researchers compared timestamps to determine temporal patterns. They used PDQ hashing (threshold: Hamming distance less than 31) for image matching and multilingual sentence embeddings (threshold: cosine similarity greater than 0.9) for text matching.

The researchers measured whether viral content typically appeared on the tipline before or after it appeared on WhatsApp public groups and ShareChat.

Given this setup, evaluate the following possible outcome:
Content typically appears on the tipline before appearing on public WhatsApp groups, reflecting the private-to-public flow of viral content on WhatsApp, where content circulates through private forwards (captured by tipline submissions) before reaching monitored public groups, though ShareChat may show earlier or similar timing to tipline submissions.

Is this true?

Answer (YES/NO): NO